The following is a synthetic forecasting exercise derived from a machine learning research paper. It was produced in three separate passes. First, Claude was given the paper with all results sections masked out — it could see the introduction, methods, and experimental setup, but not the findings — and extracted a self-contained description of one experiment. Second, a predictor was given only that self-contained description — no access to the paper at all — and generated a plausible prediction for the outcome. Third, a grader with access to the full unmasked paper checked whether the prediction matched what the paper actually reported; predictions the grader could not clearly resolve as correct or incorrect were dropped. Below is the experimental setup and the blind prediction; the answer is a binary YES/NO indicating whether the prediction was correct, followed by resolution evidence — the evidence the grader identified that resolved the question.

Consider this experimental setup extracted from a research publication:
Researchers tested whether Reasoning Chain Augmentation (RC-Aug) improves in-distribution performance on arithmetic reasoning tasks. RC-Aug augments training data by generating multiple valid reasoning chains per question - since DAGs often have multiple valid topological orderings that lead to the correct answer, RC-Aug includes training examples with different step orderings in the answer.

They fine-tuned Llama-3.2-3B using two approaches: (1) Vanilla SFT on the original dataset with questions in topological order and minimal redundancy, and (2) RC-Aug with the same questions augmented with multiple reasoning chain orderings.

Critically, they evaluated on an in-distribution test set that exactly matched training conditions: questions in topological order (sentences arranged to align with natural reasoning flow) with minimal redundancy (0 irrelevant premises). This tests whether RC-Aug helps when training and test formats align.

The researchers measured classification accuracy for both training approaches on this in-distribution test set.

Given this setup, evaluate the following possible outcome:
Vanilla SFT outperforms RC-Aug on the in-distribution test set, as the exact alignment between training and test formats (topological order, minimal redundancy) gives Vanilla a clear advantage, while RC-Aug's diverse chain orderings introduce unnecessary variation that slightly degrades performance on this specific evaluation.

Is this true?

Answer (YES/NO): NO